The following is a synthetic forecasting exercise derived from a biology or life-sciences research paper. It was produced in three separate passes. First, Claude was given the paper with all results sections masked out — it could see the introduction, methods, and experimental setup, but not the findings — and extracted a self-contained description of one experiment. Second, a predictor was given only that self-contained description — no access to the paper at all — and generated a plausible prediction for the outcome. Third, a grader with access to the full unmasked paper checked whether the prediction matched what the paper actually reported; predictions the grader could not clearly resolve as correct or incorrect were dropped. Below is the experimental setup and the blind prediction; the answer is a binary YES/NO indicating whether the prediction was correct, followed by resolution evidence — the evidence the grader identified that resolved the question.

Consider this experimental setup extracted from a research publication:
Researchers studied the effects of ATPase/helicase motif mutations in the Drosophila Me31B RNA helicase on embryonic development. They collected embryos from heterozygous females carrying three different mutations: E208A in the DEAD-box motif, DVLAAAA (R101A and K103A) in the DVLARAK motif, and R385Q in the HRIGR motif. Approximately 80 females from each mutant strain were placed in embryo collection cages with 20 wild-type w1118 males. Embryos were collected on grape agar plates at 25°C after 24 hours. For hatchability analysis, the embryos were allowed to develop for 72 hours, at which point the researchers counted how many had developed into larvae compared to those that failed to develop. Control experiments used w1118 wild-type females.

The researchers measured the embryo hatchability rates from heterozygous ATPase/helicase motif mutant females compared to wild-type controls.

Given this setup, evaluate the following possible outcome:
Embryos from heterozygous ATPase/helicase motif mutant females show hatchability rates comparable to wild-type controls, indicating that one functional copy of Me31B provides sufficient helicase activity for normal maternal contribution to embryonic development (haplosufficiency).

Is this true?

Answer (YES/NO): NO